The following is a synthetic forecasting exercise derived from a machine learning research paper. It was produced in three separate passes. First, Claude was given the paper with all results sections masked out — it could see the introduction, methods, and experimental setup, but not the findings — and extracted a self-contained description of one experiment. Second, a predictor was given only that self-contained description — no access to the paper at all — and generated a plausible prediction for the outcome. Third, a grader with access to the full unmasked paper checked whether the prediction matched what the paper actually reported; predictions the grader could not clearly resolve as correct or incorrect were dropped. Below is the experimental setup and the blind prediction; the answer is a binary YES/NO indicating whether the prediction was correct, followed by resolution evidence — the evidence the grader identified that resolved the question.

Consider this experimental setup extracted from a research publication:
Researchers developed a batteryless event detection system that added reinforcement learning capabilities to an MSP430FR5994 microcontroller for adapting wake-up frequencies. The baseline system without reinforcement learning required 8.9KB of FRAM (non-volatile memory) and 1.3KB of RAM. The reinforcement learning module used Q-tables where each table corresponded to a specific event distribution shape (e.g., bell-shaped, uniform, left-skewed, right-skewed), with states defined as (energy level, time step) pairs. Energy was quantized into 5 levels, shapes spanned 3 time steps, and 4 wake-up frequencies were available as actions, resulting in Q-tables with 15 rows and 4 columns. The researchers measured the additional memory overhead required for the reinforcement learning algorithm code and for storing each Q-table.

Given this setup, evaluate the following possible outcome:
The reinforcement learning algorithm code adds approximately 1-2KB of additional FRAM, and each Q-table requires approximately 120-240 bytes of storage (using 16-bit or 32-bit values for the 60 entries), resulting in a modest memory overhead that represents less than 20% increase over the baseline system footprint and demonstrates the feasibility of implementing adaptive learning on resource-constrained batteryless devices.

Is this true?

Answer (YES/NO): NO